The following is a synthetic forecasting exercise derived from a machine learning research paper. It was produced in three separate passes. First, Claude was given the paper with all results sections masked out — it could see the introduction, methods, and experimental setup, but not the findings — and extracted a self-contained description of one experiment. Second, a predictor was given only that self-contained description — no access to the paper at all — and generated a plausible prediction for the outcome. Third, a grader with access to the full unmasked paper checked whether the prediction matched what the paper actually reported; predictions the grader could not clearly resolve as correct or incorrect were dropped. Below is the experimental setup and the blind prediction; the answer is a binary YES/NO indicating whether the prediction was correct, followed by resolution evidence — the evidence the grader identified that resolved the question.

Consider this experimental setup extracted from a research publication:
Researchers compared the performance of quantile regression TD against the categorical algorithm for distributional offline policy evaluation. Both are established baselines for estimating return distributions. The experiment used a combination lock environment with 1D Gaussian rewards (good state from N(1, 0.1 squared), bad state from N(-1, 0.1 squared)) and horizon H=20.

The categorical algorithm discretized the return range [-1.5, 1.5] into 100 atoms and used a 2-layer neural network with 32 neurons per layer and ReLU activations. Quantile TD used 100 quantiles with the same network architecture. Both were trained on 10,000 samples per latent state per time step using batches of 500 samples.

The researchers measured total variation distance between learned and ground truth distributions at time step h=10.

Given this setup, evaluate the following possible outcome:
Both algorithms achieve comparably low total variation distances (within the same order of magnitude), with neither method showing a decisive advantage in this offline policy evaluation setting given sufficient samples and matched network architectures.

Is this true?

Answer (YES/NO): NO